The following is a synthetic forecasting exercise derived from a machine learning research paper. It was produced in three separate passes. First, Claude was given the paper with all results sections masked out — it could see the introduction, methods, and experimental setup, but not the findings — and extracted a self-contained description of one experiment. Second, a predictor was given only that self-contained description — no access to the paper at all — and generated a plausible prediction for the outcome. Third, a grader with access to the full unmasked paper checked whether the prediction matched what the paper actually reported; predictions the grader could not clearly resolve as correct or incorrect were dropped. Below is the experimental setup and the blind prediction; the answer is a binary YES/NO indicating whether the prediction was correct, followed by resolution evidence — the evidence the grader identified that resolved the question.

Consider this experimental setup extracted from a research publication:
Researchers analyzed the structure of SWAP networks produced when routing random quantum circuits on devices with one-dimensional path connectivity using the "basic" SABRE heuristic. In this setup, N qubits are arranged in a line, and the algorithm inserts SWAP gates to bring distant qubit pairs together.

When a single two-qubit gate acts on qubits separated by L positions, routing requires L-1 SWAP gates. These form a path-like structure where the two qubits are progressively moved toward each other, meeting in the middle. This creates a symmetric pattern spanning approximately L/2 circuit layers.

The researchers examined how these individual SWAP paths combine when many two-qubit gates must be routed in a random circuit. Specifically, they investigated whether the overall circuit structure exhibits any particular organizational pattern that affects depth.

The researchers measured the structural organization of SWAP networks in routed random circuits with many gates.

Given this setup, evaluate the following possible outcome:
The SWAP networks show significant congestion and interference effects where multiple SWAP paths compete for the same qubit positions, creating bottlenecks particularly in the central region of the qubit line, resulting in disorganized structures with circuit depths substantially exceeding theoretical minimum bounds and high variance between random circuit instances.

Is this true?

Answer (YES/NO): NO